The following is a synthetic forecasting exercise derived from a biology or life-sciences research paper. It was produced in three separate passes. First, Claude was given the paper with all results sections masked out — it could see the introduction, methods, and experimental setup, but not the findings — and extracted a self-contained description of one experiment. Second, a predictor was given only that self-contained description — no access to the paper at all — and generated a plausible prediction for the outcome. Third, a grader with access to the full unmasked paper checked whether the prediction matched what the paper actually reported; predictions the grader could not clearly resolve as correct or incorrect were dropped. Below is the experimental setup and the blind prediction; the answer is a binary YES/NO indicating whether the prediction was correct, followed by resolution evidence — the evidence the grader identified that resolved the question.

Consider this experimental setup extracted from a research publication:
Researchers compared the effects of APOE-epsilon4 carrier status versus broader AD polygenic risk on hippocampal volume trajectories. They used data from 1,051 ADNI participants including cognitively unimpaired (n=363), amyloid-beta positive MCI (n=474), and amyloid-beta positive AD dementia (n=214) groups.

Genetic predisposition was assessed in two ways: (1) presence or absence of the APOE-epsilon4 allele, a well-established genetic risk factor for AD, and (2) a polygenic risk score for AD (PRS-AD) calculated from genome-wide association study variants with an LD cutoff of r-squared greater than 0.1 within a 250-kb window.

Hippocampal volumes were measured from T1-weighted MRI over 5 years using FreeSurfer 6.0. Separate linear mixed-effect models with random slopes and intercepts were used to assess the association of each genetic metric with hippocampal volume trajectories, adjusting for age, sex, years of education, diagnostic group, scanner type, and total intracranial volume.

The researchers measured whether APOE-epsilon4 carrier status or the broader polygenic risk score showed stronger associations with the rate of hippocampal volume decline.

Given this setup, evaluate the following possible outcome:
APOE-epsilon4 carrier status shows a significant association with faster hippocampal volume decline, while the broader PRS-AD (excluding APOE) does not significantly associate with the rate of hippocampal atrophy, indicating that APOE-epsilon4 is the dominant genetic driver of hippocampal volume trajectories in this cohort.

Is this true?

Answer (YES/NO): YES